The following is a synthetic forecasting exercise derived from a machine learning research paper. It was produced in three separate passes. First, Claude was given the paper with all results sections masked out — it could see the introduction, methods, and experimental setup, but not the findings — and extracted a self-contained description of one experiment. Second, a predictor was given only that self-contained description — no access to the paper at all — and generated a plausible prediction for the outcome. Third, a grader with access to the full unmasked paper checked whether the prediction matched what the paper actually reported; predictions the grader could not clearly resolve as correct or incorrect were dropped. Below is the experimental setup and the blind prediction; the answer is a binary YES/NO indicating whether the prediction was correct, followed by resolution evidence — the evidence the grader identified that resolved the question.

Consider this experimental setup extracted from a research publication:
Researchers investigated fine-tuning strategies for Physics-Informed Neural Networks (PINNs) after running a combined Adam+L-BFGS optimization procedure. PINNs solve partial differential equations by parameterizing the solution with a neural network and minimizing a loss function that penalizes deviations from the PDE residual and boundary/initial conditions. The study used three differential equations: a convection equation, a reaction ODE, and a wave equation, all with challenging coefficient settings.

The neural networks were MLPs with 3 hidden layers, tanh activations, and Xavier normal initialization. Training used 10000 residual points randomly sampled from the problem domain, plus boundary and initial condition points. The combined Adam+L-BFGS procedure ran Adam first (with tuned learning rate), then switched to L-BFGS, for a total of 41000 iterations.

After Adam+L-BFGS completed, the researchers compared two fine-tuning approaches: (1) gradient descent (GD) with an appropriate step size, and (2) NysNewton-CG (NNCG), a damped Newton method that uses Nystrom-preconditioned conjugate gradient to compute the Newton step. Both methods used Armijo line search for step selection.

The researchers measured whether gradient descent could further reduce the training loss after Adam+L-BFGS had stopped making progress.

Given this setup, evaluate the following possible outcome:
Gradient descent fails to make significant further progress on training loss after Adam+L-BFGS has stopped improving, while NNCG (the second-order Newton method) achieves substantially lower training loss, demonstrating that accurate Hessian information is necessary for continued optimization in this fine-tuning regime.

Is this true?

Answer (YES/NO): YES